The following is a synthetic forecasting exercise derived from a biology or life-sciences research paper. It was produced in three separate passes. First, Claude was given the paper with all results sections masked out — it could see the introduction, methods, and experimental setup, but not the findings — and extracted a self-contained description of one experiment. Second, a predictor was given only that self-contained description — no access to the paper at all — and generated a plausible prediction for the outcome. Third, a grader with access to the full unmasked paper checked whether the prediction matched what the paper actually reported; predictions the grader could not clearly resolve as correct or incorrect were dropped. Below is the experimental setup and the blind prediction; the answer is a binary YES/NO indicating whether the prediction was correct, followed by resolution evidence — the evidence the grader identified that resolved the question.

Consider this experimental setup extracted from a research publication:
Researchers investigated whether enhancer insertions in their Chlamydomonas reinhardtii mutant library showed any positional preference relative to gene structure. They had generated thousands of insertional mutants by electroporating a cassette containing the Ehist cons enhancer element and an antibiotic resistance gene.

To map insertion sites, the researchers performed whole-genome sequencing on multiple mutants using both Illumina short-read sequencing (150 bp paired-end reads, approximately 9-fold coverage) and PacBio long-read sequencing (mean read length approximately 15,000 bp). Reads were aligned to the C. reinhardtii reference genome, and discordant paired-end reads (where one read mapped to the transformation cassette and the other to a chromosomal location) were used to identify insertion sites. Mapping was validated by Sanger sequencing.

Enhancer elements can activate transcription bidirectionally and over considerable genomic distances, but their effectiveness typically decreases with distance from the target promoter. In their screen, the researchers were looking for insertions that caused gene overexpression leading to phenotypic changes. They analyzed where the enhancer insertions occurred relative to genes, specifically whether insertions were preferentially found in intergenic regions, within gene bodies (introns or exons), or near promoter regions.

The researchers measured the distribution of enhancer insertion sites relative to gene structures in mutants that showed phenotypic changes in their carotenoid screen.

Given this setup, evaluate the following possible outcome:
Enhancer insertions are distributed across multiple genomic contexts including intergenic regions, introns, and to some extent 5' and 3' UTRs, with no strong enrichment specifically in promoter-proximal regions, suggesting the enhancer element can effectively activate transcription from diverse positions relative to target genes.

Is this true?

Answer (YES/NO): NO